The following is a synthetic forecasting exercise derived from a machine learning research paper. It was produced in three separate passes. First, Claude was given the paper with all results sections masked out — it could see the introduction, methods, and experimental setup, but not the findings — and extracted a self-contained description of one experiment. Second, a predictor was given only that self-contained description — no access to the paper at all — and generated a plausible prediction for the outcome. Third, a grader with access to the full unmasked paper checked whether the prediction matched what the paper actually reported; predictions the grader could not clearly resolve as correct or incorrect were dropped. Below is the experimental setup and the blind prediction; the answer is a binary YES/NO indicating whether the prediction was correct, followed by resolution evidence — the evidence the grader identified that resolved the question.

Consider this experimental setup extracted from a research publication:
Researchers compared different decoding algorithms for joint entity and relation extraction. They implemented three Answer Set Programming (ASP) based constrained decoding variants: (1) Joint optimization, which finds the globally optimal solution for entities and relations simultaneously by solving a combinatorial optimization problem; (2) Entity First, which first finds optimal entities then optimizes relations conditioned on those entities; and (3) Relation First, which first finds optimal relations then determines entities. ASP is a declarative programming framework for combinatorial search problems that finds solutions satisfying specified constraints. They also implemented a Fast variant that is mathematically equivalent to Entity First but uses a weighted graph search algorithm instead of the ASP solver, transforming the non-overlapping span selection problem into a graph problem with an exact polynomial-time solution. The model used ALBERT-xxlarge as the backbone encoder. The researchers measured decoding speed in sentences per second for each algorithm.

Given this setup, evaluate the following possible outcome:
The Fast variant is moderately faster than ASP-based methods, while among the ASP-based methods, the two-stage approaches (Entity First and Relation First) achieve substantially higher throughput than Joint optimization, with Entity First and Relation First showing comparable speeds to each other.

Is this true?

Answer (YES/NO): NO